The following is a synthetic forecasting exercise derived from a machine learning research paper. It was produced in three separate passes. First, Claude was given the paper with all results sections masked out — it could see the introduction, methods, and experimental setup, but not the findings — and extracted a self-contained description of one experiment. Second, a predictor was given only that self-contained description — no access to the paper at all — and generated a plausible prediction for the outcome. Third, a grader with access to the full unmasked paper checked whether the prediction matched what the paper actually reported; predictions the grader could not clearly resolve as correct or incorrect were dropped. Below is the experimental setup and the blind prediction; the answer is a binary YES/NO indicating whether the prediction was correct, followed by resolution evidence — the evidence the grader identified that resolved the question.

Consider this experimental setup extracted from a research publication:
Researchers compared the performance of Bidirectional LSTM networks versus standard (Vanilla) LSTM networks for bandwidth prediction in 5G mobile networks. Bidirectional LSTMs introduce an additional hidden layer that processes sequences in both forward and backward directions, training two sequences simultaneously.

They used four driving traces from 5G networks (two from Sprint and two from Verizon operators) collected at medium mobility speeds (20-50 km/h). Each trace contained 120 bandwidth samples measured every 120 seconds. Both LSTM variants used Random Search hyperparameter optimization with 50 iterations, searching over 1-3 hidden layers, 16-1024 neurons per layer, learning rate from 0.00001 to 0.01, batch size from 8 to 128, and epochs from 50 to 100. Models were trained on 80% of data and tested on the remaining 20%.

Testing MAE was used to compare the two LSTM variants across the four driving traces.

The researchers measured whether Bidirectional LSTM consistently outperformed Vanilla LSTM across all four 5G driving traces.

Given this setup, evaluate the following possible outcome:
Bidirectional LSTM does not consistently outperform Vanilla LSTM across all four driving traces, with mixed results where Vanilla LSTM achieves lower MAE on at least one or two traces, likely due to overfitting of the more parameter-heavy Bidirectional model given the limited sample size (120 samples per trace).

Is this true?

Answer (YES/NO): NO